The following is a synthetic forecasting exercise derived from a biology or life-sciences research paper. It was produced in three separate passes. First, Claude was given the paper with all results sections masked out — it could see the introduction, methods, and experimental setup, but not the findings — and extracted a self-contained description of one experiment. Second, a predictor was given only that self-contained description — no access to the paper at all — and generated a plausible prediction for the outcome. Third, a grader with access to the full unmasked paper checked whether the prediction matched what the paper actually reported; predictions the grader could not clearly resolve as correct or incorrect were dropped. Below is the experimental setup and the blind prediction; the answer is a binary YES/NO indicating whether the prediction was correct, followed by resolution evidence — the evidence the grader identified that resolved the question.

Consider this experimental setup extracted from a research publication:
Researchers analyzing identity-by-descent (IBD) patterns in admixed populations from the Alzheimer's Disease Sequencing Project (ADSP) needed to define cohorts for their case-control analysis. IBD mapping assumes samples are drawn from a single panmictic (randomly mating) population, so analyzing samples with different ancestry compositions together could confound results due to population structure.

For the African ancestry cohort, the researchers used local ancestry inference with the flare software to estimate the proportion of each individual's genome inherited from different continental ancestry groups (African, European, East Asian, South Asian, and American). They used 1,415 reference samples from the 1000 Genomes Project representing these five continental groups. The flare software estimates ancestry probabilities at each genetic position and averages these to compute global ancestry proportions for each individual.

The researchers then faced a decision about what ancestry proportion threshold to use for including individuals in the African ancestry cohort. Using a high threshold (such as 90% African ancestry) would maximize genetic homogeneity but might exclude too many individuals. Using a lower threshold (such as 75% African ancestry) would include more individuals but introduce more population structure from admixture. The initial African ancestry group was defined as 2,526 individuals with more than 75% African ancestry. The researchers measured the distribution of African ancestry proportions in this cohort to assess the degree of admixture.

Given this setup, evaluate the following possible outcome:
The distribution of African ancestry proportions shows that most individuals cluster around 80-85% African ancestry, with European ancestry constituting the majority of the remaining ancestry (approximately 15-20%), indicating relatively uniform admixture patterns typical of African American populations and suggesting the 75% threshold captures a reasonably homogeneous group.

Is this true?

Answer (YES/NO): NO